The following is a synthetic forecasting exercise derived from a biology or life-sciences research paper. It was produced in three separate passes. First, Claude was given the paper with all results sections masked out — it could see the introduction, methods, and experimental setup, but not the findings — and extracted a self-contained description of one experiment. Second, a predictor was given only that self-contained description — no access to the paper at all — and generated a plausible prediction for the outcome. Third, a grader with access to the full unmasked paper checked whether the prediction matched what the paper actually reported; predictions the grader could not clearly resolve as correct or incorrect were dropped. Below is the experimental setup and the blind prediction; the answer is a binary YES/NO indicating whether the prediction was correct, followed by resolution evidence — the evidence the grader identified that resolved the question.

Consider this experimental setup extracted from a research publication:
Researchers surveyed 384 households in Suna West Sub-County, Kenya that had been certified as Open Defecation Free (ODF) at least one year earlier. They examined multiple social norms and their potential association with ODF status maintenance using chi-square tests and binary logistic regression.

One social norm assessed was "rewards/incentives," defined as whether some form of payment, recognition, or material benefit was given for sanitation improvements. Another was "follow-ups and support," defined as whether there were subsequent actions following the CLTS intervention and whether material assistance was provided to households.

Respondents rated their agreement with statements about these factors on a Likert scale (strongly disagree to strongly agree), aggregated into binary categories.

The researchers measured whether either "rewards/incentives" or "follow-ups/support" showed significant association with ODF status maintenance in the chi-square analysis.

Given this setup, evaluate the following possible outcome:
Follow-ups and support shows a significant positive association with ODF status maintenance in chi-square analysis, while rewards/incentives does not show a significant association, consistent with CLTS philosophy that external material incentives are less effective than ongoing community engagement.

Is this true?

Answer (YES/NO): NO